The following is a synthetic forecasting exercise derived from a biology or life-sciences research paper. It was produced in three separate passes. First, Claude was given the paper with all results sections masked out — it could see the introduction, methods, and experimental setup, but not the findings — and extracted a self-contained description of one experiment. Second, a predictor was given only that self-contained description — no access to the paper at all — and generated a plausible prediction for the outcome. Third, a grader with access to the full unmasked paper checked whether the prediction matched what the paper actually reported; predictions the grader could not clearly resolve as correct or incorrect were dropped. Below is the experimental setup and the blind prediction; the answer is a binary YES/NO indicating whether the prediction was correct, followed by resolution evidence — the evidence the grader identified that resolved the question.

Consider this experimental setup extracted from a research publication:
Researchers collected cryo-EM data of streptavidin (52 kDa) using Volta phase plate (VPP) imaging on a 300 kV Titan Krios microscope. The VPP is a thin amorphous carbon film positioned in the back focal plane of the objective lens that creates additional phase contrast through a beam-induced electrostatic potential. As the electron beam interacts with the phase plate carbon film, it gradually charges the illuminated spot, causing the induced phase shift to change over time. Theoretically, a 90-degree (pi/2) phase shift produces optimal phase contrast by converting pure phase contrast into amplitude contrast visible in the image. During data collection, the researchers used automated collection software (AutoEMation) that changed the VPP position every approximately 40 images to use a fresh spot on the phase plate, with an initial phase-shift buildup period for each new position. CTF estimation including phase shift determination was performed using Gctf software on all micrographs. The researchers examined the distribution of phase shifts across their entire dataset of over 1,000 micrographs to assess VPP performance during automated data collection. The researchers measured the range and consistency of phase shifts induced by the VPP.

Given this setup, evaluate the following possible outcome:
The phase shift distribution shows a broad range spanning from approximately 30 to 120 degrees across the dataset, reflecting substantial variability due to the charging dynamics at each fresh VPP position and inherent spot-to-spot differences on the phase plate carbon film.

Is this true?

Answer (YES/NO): YES